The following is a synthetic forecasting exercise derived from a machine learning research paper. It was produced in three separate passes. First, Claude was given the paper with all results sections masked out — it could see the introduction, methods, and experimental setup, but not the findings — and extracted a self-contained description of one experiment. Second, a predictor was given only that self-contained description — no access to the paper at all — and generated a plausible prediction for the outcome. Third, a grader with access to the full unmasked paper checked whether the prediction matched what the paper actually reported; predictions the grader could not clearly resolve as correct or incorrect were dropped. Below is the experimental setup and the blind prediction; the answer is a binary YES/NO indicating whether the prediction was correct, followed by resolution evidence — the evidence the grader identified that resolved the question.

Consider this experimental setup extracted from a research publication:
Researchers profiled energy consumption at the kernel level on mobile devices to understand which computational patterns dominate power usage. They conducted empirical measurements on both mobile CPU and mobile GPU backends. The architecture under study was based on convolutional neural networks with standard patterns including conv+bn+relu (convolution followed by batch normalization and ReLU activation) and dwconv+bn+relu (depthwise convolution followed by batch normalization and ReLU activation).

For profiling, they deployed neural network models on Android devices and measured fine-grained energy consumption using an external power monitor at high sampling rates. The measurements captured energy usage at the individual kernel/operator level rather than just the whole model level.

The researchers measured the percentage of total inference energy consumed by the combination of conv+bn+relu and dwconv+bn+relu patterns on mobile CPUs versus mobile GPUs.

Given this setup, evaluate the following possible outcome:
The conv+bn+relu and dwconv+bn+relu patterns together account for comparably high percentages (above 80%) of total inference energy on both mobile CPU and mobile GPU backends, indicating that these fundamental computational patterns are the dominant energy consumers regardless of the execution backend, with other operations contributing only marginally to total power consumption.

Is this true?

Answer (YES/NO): YES